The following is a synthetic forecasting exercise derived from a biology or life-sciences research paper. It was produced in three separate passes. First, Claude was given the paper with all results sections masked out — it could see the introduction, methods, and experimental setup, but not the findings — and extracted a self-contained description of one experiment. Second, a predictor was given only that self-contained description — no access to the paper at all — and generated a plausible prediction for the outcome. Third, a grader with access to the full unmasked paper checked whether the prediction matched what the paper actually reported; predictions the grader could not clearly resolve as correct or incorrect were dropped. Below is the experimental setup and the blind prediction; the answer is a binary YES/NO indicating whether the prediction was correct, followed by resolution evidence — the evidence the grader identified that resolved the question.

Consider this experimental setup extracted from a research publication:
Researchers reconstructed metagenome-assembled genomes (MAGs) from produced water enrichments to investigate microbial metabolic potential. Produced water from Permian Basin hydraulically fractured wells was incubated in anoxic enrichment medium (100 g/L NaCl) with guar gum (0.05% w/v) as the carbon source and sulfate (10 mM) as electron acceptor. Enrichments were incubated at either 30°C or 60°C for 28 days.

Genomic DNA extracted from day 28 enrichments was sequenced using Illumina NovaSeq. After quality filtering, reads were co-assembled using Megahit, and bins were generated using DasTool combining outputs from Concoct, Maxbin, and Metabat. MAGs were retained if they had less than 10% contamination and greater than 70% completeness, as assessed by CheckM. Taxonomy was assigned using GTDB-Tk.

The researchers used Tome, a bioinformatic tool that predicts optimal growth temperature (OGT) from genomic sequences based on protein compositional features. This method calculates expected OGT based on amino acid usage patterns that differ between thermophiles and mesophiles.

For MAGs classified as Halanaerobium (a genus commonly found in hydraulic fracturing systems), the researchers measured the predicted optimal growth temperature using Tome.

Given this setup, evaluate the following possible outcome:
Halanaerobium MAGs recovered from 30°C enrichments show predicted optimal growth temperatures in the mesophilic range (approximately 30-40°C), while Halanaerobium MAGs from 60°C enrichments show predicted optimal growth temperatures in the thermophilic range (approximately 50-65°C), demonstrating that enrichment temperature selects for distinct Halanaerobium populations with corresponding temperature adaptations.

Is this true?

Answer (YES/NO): NO